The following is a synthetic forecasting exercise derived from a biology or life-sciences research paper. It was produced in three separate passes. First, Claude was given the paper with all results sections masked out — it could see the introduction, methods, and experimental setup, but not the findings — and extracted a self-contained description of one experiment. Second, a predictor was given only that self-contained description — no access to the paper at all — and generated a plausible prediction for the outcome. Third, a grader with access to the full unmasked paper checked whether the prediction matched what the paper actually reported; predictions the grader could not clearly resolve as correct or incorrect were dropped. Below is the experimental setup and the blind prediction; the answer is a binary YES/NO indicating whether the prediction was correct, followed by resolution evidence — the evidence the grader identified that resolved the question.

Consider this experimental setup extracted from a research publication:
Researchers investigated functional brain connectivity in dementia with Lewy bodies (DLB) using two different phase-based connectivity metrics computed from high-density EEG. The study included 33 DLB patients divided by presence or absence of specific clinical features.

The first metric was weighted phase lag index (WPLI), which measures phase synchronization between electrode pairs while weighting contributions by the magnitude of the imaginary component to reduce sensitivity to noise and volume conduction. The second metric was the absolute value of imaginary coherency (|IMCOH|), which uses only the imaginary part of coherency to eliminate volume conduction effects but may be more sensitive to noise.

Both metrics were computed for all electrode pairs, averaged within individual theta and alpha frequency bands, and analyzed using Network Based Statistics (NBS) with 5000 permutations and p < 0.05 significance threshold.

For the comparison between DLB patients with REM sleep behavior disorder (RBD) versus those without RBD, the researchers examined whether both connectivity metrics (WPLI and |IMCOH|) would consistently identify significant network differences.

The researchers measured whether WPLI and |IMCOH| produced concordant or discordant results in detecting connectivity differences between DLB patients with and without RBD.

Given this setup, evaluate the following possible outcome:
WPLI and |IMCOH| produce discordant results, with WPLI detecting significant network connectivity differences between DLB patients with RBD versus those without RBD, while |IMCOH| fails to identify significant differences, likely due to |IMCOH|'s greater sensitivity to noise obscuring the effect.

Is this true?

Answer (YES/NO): NO